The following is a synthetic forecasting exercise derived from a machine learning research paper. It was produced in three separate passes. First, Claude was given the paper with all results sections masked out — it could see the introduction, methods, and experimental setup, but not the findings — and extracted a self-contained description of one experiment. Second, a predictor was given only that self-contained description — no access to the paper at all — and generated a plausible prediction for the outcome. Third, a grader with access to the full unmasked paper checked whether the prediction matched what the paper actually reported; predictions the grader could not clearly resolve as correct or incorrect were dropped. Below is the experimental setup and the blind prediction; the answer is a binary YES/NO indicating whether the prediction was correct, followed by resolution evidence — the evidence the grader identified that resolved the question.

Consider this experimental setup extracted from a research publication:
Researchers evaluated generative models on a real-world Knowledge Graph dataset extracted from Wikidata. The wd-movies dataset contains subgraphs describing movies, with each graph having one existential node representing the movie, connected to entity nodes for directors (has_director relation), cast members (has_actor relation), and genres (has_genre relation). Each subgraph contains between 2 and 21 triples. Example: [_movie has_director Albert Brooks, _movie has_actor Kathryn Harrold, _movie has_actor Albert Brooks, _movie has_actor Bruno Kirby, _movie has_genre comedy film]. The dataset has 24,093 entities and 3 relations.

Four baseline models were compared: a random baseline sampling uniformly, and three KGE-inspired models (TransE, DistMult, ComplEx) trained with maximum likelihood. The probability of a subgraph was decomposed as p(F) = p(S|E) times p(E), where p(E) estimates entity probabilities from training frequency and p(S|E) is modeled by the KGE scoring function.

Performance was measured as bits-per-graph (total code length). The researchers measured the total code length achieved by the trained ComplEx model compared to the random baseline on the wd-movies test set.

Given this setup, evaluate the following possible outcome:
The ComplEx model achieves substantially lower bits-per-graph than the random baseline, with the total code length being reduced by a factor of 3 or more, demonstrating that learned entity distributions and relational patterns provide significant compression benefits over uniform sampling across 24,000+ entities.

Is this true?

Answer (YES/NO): YES